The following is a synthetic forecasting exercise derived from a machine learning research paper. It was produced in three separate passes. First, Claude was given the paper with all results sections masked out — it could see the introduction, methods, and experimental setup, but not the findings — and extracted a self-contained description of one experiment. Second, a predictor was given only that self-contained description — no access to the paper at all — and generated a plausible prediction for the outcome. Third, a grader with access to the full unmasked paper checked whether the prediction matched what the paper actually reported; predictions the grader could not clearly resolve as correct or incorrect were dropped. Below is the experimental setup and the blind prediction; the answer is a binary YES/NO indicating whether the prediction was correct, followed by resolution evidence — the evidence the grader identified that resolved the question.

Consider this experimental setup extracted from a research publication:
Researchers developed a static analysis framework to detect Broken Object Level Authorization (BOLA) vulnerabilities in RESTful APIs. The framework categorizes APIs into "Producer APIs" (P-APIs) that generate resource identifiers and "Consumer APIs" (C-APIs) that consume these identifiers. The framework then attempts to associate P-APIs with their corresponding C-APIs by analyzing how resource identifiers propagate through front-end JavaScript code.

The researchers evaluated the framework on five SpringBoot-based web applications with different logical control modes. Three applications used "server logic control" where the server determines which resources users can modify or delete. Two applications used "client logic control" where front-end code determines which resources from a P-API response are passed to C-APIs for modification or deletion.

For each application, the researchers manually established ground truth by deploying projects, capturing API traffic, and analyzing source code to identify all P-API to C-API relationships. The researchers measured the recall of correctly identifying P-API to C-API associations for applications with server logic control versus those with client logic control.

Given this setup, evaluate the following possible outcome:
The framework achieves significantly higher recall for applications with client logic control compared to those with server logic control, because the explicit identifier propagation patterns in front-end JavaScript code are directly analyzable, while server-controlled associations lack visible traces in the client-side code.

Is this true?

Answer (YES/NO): NO